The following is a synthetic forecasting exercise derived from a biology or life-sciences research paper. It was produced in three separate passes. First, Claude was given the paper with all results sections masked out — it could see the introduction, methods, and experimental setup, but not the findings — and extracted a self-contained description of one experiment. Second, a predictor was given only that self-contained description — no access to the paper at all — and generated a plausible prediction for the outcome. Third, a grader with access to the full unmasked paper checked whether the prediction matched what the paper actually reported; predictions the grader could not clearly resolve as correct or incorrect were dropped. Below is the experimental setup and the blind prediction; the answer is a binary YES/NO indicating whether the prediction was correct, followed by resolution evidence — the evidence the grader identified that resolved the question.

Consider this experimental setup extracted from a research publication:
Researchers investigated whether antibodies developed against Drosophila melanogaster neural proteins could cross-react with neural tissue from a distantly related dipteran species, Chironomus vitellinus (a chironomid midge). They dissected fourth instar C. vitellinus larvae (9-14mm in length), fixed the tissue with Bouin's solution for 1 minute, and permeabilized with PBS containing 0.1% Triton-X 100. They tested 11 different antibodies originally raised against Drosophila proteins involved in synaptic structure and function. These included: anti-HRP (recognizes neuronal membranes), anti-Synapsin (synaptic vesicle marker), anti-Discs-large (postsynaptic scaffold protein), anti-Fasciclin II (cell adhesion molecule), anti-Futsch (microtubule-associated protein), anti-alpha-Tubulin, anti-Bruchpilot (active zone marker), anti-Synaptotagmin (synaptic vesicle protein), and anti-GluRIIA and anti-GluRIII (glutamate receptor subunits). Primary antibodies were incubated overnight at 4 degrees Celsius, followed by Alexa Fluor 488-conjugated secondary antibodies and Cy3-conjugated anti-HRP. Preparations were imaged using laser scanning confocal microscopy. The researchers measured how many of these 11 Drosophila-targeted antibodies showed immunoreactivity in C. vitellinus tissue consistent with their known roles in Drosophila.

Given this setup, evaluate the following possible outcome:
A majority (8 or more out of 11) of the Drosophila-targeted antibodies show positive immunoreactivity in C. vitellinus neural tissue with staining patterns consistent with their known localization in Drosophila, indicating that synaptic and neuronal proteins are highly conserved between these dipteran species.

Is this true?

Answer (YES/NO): NO